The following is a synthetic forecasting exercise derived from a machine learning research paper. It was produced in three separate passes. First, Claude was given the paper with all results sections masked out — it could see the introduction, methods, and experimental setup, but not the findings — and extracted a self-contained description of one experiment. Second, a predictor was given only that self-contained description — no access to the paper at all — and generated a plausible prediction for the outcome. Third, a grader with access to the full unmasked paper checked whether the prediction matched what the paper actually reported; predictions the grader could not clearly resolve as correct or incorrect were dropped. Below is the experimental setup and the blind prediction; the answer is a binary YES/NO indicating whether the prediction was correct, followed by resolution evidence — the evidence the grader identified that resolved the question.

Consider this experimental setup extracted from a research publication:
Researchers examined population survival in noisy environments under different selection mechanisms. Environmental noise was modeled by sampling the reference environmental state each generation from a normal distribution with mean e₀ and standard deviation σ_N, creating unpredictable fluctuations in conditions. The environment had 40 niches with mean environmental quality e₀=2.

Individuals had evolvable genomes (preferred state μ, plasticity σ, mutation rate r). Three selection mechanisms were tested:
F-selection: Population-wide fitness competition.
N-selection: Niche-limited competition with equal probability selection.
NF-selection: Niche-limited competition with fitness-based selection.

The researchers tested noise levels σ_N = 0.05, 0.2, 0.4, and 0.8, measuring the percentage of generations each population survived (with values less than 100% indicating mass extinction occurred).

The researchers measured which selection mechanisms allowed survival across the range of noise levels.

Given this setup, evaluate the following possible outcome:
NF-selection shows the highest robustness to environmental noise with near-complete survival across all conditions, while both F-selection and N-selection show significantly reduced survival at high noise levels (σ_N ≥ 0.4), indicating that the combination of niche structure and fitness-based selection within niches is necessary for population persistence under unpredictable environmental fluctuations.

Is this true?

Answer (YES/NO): NO